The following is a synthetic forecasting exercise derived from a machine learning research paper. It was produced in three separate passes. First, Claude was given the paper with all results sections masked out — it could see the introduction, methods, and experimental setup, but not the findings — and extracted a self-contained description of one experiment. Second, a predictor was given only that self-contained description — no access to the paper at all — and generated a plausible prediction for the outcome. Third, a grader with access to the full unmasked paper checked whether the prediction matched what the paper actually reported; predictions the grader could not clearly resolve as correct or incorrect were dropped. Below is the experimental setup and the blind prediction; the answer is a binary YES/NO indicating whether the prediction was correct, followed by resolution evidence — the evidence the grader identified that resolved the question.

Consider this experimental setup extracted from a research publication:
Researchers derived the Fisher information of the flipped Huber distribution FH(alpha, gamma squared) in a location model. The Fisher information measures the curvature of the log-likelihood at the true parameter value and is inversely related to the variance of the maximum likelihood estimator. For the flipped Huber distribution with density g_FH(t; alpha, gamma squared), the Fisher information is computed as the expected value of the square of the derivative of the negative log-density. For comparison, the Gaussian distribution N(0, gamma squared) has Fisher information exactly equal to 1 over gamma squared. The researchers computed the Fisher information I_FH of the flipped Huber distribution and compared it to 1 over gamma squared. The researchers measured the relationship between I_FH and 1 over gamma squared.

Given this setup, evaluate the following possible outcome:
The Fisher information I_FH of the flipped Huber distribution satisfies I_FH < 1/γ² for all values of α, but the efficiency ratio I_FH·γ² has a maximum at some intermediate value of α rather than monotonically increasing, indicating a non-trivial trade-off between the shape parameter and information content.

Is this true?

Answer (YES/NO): NO